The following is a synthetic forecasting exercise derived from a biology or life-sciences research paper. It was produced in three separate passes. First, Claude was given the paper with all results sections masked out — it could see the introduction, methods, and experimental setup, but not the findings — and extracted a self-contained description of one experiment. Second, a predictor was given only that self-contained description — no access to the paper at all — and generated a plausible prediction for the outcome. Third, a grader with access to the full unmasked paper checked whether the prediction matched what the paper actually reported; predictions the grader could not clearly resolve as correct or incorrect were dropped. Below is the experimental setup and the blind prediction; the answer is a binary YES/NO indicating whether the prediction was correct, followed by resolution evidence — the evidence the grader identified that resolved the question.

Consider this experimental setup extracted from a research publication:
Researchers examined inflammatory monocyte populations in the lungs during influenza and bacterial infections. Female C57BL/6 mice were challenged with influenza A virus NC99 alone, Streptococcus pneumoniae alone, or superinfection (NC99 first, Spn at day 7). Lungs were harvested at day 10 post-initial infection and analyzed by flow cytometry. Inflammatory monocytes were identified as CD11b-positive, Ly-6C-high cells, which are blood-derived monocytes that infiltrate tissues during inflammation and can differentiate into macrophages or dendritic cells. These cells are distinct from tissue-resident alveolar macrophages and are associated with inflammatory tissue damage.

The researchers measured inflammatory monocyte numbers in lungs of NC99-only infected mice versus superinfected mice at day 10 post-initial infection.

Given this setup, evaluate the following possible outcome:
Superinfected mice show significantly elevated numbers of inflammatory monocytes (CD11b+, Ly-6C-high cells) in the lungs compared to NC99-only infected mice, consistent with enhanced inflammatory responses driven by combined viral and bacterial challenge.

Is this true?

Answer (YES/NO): YES